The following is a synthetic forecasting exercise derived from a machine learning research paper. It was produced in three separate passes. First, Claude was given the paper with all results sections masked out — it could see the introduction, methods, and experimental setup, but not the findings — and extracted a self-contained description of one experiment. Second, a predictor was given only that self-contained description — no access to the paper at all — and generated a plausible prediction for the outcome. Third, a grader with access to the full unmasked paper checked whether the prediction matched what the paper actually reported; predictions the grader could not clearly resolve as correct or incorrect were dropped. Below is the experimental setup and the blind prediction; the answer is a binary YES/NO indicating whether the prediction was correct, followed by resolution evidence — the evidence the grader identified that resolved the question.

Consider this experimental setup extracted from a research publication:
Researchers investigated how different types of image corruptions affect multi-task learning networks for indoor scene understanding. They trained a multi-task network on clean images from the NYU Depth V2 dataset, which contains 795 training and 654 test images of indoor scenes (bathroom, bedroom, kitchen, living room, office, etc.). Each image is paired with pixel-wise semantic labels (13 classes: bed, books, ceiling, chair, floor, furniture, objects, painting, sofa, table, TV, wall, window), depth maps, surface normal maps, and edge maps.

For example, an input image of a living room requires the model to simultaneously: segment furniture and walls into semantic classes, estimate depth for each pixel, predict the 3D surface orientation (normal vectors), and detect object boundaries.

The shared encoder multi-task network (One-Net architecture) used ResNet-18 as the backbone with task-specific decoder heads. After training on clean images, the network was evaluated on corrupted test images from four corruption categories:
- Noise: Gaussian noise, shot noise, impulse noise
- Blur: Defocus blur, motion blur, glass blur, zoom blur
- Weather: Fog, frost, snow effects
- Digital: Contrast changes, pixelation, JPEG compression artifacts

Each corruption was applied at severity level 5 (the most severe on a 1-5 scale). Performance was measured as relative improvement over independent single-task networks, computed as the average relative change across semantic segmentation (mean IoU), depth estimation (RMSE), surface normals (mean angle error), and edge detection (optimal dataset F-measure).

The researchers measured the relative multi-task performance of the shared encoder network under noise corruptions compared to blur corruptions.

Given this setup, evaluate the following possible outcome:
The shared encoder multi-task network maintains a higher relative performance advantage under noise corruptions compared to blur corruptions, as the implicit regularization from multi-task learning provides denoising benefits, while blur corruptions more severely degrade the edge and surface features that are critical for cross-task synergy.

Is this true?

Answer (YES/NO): YES